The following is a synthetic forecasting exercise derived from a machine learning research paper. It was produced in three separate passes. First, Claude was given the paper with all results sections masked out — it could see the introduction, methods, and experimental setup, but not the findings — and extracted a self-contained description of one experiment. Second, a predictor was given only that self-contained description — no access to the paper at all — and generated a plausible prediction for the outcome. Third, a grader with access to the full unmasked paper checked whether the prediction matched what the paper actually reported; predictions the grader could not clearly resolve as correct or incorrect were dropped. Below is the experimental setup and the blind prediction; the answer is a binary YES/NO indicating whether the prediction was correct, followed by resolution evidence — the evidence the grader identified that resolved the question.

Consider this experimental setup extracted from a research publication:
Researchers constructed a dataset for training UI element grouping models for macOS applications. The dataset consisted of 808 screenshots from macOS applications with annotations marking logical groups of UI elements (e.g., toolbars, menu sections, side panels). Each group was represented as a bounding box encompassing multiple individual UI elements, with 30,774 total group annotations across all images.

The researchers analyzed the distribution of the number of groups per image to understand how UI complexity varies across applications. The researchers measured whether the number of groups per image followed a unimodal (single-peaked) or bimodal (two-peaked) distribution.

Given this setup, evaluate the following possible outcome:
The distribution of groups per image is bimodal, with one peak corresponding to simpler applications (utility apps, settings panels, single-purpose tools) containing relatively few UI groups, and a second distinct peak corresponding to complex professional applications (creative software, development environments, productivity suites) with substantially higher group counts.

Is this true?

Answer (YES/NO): YES